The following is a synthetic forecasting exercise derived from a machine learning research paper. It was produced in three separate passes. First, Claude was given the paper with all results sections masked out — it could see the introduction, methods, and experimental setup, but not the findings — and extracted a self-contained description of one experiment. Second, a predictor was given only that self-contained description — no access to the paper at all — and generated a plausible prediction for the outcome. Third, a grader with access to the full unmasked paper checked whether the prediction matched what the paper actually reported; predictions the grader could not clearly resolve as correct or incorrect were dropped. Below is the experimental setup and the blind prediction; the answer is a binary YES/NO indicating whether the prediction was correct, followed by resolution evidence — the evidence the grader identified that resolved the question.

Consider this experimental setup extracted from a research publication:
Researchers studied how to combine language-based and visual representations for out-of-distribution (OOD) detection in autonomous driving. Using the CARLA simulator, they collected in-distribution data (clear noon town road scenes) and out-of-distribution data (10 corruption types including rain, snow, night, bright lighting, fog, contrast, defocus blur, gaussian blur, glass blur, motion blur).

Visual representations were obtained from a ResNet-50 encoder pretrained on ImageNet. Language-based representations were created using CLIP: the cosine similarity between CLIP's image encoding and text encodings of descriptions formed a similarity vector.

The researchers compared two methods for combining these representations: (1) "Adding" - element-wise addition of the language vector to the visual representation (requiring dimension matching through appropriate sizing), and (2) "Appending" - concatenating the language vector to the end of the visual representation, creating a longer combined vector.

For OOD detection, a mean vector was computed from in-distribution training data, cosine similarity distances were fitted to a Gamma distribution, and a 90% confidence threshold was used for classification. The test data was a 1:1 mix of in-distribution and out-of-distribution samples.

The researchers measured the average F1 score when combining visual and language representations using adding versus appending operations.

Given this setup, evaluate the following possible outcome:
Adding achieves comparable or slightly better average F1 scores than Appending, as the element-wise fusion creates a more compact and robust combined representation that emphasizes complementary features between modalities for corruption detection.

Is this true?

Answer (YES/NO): NO